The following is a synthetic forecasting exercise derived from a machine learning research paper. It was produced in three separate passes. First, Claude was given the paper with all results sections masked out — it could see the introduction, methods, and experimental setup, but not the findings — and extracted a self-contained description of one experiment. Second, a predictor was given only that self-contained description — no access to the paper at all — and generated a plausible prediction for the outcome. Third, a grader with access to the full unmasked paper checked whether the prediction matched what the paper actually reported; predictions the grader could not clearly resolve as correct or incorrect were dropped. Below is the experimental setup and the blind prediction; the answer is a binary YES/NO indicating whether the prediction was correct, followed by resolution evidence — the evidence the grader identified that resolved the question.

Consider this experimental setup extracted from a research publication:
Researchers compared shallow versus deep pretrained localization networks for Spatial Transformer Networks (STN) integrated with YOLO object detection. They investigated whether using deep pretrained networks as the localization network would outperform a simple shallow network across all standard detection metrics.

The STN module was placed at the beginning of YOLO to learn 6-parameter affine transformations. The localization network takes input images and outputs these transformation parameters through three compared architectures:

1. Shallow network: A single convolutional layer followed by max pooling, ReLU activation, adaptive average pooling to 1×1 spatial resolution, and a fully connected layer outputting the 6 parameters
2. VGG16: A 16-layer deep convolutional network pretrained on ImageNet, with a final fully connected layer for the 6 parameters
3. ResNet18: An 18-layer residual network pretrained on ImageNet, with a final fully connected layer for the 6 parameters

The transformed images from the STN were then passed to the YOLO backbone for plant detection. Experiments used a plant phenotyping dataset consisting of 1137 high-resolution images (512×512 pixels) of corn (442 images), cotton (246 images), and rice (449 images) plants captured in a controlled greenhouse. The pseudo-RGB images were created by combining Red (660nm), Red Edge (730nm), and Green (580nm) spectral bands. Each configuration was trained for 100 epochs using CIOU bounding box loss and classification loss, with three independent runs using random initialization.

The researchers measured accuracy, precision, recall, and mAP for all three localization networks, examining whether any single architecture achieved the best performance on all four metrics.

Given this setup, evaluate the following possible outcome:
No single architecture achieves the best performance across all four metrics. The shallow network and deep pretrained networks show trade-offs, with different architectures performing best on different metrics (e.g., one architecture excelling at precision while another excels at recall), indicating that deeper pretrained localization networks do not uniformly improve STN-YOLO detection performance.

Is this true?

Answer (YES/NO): YES